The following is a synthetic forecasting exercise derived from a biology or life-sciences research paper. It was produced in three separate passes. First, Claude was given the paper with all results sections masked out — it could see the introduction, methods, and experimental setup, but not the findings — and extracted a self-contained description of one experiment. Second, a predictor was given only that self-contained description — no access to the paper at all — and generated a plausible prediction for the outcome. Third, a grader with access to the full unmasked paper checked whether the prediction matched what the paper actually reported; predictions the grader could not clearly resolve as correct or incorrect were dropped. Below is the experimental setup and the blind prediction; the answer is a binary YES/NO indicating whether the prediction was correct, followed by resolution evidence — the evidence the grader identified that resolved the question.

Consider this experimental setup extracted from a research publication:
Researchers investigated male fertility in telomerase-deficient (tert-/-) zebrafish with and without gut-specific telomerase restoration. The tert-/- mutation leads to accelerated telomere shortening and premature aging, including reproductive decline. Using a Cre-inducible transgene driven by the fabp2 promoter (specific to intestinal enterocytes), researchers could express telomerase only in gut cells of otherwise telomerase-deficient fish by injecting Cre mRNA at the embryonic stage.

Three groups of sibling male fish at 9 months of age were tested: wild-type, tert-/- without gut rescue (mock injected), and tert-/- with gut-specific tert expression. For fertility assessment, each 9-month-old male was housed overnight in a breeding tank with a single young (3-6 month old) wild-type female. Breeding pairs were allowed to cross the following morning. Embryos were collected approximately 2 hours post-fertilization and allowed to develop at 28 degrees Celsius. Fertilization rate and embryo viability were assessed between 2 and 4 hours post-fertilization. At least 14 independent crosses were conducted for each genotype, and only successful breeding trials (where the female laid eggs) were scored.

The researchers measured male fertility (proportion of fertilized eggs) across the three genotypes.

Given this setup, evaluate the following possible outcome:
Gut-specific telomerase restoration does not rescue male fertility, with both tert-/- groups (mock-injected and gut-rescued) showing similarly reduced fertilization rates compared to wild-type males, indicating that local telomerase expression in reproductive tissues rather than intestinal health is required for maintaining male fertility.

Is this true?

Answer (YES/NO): NO